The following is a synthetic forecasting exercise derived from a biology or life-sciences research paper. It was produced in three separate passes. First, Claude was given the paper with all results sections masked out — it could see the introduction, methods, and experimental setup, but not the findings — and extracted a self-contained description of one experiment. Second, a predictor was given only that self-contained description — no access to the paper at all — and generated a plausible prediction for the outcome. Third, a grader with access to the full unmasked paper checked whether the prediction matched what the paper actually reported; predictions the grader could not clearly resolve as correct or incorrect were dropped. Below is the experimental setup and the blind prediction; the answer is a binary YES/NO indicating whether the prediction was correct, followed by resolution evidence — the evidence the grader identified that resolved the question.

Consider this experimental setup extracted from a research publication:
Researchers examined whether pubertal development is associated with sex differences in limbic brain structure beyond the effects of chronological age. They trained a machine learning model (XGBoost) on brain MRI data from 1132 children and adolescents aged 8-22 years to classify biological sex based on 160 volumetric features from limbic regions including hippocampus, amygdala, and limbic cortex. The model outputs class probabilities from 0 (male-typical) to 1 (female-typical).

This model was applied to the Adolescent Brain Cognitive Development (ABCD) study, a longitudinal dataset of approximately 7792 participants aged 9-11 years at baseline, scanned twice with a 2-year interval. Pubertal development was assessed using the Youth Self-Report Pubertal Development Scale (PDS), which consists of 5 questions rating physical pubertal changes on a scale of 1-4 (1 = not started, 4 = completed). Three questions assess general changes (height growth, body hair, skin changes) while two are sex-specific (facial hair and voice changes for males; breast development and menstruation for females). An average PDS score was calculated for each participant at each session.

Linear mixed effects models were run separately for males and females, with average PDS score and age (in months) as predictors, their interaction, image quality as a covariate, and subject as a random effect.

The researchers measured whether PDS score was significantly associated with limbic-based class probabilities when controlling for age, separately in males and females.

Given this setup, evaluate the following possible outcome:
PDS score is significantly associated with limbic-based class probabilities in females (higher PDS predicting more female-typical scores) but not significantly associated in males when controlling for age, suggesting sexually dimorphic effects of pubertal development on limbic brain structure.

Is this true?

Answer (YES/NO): NO